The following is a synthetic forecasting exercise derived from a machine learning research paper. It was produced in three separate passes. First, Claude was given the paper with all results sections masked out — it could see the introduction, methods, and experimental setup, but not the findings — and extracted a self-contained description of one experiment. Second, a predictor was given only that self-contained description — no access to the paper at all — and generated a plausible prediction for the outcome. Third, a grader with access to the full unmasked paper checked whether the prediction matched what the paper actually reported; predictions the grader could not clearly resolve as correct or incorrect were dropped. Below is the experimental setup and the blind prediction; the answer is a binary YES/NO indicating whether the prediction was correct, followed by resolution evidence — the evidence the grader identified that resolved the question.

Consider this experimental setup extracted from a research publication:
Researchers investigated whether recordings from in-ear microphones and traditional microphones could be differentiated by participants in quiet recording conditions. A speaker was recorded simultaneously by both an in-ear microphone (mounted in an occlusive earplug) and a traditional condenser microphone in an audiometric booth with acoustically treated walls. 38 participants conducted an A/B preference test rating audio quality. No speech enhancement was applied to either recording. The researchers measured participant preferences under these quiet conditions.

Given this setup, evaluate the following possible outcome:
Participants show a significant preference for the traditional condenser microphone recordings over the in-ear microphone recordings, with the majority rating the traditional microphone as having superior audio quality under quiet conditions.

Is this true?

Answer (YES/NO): YES